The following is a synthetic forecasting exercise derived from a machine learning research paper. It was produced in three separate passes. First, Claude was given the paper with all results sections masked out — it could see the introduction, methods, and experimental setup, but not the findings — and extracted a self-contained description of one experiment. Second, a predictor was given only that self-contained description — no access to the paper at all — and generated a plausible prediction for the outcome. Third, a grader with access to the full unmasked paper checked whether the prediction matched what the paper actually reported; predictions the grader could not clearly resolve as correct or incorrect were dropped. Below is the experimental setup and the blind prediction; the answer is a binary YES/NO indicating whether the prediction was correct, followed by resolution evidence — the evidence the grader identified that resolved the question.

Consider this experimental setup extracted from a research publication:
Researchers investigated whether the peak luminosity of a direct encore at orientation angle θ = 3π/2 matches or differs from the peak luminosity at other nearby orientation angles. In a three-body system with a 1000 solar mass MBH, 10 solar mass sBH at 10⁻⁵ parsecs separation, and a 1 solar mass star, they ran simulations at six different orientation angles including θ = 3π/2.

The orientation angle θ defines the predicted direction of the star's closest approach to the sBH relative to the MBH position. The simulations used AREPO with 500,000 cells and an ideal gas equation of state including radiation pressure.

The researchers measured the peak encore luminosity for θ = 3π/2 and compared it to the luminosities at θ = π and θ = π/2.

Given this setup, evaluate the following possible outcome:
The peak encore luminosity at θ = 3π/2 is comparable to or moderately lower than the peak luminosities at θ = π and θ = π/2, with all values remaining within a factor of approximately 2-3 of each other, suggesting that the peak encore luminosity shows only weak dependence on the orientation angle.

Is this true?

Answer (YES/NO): NO